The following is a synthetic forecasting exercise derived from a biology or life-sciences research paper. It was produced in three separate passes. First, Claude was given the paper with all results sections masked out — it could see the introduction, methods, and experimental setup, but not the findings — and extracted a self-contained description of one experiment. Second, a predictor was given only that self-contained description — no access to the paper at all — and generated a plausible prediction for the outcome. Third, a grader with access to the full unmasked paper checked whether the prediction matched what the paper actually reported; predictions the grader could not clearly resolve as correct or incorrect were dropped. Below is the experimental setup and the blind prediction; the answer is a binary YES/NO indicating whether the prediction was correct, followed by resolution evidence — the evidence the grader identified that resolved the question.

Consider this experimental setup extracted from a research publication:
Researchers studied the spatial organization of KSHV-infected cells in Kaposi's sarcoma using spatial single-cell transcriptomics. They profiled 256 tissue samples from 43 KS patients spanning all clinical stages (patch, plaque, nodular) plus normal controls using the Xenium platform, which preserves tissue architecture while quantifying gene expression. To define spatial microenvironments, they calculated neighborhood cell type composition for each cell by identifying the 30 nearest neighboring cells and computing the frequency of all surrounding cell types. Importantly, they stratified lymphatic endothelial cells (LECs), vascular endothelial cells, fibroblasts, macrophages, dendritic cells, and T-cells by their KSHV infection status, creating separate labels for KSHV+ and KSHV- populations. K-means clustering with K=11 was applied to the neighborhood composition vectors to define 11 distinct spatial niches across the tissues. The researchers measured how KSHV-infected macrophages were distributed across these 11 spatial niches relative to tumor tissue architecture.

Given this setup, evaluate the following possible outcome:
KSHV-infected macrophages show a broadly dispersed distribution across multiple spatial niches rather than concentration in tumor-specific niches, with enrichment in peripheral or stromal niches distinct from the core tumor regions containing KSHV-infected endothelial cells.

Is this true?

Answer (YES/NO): NO